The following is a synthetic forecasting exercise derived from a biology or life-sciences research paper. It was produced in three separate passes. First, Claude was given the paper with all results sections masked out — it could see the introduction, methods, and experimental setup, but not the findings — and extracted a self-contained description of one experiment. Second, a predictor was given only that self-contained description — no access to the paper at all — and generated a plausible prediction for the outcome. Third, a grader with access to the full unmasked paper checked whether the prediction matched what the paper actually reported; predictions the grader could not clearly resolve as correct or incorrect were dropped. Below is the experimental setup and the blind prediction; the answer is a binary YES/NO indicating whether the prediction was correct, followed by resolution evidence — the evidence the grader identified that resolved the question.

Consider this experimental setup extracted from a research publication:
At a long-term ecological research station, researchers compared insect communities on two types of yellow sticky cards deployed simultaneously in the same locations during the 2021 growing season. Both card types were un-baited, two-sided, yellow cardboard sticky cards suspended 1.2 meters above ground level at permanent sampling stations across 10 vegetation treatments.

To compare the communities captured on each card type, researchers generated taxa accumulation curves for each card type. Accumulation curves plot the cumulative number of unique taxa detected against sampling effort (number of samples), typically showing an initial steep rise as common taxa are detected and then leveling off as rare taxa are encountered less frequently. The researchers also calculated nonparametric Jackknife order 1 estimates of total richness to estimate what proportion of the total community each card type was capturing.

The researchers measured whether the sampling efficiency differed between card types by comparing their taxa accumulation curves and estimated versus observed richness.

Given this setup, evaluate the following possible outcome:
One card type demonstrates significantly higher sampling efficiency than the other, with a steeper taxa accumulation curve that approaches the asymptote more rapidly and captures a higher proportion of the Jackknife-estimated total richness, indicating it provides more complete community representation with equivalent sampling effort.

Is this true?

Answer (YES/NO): NO